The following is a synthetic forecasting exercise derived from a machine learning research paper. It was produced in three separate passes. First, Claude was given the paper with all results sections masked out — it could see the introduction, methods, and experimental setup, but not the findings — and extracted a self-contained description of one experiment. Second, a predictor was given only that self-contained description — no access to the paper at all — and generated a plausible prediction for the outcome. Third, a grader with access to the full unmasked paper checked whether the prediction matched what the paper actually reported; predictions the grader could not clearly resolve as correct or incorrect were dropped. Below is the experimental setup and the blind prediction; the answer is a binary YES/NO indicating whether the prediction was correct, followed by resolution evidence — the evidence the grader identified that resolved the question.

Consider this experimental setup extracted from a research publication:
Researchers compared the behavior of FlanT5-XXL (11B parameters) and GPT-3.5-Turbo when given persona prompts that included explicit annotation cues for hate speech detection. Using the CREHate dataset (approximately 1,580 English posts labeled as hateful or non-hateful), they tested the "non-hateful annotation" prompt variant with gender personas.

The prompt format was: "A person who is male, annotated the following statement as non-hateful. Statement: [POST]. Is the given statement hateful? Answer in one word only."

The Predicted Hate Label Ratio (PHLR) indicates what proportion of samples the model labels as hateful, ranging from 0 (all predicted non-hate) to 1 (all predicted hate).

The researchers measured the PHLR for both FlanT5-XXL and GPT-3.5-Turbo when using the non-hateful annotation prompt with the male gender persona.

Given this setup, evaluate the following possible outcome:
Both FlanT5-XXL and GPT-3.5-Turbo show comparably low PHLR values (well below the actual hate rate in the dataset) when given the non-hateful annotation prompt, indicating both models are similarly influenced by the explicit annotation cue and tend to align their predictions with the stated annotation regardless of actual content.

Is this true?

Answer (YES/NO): NO